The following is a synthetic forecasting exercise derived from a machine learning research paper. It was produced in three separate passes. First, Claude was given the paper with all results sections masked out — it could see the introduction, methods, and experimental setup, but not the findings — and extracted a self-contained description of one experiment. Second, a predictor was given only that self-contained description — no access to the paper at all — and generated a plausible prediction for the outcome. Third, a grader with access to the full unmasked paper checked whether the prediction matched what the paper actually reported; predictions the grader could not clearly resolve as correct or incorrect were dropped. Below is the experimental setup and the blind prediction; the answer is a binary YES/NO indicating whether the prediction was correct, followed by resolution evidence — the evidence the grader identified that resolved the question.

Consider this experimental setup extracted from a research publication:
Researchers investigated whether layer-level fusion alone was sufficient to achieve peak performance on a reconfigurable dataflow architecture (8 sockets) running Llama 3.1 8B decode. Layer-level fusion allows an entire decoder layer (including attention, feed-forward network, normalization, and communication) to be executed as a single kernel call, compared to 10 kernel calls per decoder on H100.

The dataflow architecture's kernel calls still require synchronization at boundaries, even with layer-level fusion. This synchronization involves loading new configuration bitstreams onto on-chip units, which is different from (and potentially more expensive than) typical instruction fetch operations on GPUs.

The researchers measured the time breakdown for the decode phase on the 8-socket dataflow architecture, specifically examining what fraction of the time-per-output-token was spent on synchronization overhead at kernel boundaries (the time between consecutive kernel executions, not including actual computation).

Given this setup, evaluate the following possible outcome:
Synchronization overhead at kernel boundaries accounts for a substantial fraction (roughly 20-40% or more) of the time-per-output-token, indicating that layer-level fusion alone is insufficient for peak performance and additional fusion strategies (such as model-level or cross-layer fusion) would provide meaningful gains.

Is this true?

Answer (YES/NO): YES